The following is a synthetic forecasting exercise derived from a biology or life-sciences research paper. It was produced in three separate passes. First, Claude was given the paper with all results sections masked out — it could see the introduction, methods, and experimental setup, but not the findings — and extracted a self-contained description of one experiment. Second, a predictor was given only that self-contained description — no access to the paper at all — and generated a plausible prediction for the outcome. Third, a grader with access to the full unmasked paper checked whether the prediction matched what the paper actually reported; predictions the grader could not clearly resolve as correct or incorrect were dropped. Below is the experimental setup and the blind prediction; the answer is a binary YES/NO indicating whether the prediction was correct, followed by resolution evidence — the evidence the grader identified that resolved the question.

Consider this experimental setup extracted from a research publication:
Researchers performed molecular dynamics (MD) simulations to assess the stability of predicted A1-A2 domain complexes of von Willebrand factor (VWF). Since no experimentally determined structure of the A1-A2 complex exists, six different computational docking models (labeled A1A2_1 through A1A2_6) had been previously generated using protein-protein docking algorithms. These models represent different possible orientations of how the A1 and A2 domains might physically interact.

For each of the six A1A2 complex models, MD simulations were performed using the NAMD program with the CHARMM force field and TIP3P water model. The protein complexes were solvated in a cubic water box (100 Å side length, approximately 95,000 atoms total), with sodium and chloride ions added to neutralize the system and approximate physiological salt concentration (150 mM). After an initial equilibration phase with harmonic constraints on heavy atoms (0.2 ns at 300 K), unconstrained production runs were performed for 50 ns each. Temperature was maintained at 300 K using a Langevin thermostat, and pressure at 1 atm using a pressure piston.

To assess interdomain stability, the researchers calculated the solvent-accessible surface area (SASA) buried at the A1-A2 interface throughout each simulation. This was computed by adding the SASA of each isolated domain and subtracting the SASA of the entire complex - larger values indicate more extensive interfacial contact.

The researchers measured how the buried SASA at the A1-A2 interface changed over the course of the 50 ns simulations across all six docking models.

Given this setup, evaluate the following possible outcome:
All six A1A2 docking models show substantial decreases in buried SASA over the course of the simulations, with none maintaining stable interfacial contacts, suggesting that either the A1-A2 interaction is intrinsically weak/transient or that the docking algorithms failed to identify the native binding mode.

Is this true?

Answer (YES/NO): NO